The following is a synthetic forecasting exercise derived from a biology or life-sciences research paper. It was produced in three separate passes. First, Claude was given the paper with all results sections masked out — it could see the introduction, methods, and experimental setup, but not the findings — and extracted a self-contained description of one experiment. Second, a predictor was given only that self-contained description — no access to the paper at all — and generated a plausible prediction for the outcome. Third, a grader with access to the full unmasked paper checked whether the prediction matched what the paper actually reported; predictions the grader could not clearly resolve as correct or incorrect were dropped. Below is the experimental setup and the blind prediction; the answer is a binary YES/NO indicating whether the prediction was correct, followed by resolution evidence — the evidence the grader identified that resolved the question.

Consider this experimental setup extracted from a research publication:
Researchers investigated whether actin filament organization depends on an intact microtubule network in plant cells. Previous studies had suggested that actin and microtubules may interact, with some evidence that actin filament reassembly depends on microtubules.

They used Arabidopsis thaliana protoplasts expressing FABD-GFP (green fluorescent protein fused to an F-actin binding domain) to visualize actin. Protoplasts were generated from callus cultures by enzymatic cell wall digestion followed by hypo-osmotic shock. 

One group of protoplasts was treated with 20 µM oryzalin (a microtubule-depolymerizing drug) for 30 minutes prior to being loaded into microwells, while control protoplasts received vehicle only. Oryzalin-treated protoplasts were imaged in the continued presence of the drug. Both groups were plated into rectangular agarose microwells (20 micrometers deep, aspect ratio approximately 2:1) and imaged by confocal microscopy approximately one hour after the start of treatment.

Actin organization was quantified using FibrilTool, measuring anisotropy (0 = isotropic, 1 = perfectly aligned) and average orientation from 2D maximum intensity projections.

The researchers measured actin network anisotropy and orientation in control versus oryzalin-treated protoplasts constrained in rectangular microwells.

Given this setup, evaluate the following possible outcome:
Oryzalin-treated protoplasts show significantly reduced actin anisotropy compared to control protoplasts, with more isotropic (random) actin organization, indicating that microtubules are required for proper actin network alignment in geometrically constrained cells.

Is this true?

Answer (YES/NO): NO